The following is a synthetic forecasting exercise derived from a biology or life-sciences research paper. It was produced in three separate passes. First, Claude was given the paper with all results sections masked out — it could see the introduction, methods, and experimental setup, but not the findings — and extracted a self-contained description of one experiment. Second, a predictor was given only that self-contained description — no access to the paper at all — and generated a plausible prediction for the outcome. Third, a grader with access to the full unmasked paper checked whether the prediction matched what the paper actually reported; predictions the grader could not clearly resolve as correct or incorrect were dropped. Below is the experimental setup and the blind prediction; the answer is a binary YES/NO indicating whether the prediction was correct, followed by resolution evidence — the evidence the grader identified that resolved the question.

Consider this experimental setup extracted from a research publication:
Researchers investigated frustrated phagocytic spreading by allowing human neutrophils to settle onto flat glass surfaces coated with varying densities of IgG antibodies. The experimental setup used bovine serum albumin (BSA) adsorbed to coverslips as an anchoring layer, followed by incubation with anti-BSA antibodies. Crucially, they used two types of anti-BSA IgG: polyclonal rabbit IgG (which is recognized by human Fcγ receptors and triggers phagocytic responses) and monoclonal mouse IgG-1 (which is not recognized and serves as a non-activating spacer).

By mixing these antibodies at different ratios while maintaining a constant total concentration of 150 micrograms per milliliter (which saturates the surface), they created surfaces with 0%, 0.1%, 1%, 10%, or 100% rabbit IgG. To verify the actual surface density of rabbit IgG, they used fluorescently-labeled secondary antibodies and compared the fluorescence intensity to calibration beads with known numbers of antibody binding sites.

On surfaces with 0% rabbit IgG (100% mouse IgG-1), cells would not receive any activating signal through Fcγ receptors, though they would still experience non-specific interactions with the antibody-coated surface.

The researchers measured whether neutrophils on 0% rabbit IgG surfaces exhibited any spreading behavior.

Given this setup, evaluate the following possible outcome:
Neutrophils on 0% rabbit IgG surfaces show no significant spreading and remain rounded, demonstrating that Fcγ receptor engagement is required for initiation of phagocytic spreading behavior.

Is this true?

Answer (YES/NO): NO